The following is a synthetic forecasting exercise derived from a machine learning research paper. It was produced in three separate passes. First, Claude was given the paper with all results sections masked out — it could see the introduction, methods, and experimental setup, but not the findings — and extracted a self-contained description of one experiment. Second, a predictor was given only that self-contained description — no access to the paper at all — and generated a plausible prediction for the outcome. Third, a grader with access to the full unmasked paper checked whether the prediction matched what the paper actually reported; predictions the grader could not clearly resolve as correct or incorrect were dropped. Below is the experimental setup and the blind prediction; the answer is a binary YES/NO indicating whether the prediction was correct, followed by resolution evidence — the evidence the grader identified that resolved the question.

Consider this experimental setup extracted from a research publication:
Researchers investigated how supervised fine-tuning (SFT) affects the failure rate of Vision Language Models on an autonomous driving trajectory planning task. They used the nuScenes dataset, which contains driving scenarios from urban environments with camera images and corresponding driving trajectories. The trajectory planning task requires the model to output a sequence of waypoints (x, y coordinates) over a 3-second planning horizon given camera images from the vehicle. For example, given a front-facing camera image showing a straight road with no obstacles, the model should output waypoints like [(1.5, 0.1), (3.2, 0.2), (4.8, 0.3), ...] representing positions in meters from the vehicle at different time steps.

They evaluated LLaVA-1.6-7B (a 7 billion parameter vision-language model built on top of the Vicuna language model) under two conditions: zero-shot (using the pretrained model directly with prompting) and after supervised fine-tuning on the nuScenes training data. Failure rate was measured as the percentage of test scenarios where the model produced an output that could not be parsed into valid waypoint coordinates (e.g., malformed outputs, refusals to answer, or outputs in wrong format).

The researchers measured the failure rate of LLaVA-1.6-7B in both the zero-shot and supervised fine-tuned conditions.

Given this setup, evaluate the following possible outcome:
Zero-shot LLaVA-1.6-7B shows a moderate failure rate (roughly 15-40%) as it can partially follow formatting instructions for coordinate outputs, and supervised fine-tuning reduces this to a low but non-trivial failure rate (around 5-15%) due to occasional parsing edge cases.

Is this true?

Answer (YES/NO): NO